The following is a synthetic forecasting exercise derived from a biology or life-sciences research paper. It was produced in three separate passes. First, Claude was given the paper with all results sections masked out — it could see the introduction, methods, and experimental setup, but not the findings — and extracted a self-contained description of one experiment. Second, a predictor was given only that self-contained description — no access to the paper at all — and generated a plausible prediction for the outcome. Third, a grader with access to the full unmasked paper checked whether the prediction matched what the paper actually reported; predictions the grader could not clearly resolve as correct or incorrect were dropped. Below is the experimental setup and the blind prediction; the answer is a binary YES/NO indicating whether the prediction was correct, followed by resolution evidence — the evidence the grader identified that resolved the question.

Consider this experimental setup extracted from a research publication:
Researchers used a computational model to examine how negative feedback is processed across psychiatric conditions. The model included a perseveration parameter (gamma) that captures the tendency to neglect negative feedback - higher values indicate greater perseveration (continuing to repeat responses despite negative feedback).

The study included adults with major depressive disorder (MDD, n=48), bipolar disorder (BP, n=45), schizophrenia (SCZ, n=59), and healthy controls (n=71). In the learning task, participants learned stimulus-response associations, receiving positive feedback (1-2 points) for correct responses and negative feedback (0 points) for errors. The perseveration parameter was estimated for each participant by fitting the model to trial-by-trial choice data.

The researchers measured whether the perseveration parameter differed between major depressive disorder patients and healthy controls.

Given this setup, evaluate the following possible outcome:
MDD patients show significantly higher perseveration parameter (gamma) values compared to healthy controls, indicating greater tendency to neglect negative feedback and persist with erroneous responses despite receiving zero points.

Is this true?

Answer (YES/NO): NO